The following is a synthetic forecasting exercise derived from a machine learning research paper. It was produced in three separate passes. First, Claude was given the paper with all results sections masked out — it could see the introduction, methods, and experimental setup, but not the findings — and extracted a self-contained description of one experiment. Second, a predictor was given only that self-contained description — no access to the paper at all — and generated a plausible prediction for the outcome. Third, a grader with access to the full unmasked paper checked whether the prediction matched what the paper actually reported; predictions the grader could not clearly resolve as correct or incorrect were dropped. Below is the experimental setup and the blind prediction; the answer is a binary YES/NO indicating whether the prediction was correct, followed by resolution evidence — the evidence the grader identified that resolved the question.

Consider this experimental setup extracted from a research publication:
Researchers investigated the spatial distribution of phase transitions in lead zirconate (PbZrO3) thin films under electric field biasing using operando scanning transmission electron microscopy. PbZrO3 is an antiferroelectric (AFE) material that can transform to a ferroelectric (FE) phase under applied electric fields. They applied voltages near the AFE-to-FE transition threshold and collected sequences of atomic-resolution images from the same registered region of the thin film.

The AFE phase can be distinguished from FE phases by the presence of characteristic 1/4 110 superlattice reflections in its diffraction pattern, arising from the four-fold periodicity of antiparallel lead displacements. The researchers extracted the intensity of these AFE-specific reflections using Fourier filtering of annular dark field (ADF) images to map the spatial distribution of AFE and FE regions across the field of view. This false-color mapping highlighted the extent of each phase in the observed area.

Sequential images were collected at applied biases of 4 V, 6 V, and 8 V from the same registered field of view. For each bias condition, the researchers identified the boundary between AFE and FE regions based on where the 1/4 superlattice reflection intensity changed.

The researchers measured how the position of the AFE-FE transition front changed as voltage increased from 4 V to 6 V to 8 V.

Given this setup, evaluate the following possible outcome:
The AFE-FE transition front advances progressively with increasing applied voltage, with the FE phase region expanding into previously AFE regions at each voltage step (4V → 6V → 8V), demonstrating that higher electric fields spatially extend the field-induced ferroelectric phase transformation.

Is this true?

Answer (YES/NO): YES